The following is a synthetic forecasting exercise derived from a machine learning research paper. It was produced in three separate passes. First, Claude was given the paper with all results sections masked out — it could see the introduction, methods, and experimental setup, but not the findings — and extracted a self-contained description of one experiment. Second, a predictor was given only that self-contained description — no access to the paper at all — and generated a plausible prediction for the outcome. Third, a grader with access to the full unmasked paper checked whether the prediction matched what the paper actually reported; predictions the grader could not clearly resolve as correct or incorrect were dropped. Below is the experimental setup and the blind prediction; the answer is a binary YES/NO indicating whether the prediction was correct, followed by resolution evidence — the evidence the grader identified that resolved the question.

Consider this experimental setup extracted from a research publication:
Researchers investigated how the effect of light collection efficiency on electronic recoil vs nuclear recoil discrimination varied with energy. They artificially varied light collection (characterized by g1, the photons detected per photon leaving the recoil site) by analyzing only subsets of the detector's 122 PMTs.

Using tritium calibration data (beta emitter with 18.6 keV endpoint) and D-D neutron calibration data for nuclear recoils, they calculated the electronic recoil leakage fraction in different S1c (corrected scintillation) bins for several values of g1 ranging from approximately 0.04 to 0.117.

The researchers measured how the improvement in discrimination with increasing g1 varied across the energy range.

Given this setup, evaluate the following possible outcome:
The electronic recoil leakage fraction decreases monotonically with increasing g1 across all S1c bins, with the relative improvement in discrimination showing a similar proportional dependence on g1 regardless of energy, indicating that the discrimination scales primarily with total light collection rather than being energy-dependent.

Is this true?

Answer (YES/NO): NO